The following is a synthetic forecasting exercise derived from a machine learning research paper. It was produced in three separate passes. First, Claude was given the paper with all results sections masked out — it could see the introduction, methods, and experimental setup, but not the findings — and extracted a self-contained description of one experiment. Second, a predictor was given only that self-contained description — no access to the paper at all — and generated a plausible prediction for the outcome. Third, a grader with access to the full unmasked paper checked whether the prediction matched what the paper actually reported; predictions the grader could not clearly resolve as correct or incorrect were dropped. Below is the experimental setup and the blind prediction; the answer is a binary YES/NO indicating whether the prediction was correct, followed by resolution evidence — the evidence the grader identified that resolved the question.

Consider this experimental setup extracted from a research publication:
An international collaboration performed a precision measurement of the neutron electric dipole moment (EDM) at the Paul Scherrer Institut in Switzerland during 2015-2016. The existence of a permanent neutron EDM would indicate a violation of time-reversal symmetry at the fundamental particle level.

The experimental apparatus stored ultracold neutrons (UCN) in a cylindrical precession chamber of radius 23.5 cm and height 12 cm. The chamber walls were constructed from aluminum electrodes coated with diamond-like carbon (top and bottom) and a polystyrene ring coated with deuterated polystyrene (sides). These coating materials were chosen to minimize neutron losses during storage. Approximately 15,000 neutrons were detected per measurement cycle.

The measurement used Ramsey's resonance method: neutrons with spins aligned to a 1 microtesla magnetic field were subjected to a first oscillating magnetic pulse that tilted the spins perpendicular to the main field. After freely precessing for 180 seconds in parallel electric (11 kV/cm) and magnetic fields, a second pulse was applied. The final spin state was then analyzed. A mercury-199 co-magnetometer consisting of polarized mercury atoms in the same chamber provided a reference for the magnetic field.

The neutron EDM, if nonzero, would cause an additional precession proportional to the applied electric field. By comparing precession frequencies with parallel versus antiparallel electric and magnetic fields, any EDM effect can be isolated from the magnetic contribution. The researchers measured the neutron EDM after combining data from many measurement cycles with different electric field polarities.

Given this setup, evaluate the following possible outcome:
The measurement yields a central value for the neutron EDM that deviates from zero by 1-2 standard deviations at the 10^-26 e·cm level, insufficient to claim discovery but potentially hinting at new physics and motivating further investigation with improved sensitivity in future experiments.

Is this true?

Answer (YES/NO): NO